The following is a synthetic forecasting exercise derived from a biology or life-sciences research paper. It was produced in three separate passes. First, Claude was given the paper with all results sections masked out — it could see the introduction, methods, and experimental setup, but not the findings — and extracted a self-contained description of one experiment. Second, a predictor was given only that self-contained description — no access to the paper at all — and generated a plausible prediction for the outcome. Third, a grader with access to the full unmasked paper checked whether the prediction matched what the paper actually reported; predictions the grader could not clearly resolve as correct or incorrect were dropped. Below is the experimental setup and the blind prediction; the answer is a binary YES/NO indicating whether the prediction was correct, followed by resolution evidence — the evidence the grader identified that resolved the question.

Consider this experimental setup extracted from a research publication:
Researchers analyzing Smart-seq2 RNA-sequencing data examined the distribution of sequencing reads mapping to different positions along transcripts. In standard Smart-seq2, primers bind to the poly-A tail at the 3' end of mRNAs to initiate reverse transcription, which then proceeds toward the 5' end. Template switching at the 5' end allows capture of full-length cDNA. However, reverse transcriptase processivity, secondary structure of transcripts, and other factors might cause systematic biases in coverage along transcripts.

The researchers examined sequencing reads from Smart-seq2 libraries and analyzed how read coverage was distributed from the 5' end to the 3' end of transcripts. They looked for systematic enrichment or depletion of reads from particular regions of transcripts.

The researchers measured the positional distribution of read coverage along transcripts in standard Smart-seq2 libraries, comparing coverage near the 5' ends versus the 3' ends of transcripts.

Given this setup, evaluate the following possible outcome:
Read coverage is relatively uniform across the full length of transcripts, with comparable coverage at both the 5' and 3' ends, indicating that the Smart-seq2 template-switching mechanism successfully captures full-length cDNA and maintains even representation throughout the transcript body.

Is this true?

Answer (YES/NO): NO